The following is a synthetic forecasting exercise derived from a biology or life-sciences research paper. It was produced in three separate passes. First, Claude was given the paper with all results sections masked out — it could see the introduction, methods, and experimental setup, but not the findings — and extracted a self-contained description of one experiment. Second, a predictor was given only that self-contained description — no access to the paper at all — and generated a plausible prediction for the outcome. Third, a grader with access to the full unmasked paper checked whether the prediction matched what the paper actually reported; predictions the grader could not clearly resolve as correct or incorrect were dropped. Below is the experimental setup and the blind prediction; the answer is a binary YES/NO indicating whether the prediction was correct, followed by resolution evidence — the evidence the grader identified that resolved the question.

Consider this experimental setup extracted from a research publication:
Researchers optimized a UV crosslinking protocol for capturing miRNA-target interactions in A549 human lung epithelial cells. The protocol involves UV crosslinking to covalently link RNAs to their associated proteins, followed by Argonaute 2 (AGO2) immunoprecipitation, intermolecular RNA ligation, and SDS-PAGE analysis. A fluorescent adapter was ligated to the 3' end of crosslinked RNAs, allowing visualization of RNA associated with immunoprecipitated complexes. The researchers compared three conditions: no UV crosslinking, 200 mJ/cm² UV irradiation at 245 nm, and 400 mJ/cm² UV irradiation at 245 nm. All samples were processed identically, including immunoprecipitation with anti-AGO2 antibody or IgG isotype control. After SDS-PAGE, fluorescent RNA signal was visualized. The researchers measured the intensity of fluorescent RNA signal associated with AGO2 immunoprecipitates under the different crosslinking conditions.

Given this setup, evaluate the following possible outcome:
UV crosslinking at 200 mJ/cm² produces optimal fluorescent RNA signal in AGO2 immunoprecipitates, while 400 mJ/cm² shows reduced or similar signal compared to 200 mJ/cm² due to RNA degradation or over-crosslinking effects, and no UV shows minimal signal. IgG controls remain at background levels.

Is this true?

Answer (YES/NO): YES